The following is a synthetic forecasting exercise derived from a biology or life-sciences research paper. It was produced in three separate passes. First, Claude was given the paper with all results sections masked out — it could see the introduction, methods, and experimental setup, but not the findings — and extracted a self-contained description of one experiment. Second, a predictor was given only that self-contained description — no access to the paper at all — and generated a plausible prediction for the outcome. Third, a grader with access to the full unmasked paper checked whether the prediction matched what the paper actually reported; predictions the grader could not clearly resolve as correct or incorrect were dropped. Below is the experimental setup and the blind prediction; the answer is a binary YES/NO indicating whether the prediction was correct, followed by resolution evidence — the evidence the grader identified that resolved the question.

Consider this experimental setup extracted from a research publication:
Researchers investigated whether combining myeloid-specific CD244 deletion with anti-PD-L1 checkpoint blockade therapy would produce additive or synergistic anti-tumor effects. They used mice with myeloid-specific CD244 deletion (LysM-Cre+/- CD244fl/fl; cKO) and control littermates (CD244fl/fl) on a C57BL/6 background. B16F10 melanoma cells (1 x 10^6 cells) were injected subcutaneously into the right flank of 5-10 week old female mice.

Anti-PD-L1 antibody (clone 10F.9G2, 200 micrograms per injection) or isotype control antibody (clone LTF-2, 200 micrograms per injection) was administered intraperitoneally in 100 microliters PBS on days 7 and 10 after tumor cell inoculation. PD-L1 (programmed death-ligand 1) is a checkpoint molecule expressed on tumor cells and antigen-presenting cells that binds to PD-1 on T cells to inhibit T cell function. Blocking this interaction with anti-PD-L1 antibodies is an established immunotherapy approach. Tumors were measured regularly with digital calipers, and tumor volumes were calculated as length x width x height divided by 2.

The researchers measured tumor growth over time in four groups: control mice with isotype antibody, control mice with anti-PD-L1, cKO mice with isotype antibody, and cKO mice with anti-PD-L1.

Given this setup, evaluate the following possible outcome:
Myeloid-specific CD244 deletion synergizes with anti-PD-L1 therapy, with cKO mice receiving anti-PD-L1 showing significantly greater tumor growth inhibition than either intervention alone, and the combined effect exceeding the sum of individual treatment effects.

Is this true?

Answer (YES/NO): YES